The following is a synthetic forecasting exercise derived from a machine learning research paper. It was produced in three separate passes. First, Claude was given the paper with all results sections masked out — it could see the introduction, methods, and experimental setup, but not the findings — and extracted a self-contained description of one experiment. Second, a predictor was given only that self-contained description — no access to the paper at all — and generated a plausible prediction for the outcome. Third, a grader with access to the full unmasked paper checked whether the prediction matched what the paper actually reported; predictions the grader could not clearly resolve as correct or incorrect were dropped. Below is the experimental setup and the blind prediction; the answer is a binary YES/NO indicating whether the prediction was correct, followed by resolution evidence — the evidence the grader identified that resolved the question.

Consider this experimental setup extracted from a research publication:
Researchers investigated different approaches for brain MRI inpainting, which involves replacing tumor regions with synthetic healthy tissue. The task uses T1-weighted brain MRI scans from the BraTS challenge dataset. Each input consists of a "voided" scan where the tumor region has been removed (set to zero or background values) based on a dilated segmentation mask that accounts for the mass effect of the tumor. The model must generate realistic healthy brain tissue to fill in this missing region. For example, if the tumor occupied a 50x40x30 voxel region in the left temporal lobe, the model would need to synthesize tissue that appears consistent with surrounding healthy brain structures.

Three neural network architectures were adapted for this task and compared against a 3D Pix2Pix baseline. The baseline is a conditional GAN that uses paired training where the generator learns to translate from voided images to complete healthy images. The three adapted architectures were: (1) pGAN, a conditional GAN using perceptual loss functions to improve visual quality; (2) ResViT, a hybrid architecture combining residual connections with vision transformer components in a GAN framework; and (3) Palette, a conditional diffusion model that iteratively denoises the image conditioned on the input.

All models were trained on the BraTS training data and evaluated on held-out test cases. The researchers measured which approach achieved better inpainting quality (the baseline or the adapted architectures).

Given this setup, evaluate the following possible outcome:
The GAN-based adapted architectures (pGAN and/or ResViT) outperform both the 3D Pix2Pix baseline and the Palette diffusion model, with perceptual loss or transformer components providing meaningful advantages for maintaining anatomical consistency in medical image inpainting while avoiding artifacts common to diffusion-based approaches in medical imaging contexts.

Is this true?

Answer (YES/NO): NO